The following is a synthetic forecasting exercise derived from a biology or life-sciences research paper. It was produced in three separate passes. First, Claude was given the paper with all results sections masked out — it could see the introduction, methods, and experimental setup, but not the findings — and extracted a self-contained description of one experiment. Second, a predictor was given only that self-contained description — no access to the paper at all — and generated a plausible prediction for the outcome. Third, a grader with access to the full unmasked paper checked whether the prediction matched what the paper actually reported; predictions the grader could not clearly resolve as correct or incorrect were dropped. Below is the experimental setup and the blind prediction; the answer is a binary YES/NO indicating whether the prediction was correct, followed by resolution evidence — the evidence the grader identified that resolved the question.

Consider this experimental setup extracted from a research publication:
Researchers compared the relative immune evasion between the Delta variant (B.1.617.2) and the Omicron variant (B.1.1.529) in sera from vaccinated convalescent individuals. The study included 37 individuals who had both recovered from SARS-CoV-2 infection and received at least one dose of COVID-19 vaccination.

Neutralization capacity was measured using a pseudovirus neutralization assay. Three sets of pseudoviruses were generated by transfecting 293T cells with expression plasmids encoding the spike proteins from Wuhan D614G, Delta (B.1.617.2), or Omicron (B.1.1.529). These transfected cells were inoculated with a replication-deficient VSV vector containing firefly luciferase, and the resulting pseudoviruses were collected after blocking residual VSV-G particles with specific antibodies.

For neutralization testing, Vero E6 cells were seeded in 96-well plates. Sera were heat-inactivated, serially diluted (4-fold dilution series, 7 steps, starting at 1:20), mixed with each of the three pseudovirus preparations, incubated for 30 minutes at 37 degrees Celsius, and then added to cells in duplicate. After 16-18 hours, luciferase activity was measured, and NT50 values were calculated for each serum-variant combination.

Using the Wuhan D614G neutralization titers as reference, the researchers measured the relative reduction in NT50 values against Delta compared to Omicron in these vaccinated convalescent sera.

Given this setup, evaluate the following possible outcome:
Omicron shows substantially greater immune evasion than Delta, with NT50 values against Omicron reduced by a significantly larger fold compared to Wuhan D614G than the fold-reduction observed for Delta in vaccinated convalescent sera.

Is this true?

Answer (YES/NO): NO